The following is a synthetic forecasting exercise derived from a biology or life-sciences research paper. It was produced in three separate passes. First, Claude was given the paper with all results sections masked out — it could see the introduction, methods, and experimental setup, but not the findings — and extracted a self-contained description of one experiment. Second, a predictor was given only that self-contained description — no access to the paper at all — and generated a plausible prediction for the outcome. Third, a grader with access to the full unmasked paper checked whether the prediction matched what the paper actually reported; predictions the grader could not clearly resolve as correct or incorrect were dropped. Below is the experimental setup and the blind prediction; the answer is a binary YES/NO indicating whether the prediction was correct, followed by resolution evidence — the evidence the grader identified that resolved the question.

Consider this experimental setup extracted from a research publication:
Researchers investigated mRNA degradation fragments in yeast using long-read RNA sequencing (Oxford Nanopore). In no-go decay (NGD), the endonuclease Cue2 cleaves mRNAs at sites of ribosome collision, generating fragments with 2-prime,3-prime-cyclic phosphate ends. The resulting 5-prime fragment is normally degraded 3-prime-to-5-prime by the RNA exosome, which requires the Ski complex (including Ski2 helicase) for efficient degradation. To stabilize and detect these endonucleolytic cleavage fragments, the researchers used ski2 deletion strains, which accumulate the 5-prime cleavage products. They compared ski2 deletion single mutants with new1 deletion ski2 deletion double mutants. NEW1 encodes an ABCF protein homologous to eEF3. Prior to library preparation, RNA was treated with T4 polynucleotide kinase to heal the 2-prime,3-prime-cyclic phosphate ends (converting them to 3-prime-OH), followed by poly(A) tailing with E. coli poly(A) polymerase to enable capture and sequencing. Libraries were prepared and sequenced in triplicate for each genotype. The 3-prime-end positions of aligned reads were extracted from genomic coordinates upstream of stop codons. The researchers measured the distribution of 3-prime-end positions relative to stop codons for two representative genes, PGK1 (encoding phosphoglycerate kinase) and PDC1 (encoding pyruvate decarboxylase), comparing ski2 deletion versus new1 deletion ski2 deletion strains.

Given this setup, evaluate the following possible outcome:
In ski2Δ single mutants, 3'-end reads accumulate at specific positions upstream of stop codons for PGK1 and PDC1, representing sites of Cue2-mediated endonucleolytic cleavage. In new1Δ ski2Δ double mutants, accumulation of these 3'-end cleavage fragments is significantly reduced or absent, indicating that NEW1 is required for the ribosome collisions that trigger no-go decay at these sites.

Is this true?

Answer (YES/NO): NO